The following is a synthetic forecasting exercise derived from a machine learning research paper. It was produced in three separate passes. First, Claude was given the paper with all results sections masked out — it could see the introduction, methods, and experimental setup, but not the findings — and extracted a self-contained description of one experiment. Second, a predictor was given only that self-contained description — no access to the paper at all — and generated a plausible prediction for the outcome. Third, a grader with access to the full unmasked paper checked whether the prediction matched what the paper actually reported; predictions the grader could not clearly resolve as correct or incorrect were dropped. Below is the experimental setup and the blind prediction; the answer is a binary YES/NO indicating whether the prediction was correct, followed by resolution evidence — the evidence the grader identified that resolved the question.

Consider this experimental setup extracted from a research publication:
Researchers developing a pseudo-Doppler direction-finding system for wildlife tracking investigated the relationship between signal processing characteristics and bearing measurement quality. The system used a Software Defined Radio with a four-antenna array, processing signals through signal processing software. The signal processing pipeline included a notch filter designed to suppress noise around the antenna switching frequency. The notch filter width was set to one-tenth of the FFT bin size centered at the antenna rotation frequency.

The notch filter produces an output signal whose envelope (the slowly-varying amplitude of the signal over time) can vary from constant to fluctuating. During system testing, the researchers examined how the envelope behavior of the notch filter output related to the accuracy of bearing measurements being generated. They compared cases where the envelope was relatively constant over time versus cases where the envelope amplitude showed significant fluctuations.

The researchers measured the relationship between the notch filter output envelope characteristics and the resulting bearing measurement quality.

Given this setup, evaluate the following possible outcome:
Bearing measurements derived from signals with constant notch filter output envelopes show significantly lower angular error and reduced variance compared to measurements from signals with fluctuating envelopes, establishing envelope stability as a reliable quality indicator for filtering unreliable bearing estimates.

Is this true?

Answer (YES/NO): NO